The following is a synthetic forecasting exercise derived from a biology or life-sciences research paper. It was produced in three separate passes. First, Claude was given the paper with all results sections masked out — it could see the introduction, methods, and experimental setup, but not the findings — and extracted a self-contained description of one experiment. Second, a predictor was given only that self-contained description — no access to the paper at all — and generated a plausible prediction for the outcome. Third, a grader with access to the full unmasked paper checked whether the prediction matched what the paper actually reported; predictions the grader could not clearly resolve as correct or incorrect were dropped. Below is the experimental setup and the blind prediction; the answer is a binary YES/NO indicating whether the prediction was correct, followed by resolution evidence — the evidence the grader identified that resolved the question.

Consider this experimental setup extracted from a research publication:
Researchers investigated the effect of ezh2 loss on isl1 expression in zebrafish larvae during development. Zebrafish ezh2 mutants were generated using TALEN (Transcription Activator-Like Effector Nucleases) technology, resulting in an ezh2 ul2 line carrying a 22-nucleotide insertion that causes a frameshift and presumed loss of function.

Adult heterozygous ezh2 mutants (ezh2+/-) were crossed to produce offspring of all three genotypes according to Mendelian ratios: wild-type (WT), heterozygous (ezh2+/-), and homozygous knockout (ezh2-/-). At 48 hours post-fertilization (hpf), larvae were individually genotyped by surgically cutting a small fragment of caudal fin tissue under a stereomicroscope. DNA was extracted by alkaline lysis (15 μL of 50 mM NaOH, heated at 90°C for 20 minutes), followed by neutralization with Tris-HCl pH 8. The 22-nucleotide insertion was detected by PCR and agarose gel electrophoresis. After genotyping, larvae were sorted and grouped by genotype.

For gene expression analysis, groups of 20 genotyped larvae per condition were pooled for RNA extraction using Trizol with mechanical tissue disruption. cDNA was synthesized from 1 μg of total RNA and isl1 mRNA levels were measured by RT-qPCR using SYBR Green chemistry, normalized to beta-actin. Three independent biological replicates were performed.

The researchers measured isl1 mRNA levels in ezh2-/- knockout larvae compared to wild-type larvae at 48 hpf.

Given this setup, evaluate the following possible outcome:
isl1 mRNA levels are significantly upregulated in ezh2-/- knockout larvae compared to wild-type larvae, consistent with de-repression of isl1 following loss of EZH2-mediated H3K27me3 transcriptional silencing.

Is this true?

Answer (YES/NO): NO